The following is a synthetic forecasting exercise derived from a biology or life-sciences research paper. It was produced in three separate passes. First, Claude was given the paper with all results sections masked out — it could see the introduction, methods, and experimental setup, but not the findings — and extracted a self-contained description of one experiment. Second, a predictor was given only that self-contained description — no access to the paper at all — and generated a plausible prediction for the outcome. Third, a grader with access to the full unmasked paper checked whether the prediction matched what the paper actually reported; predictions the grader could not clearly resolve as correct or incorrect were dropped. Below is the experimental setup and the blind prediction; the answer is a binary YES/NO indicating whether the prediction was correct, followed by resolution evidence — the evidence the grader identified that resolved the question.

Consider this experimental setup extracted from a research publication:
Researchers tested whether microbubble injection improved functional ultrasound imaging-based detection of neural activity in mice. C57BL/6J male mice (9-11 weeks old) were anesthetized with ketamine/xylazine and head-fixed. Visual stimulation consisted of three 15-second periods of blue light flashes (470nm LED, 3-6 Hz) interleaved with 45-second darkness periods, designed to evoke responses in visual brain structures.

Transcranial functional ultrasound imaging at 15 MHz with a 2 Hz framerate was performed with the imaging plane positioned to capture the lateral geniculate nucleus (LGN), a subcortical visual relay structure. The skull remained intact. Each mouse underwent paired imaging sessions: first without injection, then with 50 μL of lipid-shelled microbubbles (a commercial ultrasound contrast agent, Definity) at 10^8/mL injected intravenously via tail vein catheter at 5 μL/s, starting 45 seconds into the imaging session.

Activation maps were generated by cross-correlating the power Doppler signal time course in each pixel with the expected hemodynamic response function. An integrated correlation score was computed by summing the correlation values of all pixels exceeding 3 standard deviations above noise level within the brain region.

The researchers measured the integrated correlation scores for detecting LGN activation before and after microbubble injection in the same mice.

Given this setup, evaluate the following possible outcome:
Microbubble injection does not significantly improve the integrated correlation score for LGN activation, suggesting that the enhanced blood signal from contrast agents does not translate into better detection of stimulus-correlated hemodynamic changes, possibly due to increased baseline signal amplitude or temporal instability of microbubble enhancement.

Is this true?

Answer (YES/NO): YES